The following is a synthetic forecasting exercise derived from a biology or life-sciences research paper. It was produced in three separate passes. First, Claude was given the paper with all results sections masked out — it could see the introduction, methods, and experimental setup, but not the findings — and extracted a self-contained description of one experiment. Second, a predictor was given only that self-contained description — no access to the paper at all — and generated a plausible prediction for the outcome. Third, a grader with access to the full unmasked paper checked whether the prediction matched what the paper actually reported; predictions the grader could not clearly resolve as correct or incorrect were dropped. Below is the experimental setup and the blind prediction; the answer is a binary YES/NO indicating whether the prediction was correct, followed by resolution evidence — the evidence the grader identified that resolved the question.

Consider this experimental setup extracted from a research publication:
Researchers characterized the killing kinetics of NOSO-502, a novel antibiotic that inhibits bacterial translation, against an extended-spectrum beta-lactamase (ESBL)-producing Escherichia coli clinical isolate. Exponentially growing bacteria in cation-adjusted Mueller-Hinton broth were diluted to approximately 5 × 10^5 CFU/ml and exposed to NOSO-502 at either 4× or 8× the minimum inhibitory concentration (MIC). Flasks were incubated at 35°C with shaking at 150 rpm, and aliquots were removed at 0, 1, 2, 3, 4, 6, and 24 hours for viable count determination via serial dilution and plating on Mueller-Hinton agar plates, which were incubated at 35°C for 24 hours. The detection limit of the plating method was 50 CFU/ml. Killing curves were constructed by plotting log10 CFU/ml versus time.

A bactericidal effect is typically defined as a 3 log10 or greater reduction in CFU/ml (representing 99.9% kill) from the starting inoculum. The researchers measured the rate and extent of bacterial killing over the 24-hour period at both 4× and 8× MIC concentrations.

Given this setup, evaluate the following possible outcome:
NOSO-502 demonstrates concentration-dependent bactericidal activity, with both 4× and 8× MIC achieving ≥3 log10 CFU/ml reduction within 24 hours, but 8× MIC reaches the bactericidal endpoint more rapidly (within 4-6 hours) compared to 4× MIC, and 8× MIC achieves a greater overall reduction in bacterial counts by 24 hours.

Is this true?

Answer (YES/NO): NO